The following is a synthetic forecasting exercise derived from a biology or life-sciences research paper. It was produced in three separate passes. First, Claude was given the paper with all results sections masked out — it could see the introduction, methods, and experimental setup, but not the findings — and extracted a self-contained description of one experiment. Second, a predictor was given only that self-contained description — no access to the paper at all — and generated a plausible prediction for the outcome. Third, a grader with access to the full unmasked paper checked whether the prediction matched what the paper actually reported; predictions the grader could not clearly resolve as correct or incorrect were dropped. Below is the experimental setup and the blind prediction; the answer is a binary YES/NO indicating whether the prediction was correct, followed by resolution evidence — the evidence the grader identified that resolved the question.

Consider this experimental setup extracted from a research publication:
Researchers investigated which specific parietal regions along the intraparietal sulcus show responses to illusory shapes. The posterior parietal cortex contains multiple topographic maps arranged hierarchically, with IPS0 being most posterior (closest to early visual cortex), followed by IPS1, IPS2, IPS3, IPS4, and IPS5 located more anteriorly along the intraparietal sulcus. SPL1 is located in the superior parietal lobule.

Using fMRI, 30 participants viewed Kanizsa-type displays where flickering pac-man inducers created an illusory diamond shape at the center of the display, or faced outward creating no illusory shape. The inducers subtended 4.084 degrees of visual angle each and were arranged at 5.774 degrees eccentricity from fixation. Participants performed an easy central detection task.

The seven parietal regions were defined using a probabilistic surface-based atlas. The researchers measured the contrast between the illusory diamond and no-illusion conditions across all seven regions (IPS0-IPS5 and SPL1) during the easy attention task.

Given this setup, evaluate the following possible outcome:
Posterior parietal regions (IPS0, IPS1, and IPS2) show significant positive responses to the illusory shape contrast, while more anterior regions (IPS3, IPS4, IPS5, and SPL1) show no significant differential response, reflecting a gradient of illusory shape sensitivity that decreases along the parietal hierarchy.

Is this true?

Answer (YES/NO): NO